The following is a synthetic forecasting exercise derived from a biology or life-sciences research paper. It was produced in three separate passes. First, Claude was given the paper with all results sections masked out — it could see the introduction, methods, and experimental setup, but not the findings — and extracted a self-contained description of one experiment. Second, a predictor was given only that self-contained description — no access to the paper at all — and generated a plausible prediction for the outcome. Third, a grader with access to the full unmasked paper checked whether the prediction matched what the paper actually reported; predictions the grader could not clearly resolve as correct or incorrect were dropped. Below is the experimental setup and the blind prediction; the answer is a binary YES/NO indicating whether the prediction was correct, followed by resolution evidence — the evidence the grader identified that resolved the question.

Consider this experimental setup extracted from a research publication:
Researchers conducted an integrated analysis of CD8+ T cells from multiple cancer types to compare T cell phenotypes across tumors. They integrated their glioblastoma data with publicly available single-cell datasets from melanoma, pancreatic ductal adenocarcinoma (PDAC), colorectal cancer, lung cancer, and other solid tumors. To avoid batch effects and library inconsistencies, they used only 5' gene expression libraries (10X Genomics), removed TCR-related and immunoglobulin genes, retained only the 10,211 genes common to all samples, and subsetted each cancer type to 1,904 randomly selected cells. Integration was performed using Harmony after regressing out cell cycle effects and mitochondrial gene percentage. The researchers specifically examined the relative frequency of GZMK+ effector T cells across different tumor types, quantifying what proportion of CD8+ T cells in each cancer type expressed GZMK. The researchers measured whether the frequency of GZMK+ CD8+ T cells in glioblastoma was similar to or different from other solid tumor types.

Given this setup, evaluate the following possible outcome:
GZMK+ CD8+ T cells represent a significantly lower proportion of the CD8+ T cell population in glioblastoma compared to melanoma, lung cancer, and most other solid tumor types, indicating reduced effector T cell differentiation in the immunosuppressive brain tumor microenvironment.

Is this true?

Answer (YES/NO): NO